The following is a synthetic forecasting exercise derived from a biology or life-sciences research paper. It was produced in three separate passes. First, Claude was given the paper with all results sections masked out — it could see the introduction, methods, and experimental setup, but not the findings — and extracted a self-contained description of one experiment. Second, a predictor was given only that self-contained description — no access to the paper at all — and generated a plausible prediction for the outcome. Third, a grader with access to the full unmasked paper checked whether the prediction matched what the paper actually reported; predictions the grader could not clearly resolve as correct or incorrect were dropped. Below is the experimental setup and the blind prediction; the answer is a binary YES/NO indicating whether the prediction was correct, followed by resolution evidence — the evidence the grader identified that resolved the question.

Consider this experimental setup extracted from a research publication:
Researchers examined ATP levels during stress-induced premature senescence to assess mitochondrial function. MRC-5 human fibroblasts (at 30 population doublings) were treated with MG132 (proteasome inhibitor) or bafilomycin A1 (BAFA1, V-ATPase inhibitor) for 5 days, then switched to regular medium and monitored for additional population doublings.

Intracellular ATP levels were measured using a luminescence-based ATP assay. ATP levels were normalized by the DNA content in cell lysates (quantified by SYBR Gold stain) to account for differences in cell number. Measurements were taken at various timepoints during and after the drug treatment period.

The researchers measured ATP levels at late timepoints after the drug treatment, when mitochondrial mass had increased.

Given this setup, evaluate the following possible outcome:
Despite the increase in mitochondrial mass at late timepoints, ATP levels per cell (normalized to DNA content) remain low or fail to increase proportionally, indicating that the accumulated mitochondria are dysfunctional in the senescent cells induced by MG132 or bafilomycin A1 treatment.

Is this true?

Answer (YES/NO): NO